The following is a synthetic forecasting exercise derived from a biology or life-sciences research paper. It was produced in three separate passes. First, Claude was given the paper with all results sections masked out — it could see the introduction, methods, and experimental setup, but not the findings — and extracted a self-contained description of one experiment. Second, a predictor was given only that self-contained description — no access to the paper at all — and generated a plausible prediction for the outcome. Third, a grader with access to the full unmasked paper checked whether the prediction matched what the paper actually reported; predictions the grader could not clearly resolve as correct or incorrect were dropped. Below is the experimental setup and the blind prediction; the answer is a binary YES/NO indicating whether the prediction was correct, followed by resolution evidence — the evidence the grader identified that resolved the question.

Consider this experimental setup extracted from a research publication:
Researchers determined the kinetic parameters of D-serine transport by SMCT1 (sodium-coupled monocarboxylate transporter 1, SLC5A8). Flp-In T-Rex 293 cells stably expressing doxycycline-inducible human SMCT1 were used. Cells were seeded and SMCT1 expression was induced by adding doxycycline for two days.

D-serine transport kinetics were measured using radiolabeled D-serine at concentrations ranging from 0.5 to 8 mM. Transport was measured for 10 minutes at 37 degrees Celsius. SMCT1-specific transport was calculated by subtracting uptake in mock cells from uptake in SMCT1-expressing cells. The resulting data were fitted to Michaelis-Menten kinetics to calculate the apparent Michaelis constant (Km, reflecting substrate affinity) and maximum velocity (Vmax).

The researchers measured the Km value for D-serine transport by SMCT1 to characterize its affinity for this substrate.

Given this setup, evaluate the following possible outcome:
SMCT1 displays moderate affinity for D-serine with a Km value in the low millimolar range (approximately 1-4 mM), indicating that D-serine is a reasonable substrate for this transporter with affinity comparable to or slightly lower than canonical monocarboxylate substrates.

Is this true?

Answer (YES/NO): YES